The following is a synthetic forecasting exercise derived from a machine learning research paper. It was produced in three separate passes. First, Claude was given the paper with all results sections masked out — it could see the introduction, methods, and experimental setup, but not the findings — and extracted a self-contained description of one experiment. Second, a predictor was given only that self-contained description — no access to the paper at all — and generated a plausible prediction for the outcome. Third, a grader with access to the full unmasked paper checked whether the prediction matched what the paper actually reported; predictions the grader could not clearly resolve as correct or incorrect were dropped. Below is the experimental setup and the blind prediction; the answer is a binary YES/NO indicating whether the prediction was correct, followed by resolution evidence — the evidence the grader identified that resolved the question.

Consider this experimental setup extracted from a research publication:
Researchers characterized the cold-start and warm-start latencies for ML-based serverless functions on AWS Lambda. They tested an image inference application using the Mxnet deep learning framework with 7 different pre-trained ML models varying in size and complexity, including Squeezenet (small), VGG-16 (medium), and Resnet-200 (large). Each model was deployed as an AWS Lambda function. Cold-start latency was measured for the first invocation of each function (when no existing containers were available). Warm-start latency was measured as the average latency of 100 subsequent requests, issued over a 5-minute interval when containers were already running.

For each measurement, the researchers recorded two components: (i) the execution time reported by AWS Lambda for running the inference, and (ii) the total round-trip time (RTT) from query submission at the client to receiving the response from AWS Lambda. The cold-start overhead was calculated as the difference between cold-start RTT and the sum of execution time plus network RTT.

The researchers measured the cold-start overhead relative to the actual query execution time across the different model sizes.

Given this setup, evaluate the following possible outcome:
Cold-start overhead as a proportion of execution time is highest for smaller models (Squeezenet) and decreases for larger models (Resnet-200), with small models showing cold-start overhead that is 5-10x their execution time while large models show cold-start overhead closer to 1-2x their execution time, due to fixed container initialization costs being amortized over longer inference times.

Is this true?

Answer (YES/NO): NO